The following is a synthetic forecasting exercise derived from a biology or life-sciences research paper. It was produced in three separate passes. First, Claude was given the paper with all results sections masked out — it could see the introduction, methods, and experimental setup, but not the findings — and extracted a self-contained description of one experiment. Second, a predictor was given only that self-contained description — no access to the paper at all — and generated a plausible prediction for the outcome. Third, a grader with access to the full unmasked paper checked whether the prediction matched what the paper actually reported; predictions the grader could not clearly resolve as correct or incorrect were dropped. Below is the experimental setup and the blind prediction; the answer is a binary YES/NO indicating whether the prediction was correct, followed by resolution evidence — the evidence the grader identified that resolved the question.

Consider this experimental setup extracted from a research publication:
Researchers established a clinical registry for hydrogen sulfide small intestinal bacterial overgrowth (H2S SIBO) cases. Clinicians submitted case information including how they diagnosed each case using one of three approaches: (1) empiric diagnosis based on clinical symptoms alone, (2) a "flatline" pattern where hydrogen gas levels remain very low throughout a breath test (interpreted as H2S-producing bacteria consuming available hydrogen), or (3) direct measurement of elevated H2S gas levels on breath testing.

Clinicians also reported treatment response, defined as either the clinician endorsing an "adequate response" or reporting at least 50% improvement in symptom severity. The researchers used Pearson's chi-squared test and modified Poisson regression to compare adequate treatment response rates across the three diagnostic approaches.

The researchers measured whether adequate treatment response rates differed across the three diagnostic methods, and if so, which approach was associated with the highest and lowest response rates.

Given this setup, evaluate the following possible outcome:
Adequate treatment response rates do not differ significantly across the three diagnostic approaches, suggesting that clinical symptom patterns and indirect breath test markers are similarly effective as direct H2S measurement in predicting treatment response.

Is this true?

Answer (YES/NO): NO